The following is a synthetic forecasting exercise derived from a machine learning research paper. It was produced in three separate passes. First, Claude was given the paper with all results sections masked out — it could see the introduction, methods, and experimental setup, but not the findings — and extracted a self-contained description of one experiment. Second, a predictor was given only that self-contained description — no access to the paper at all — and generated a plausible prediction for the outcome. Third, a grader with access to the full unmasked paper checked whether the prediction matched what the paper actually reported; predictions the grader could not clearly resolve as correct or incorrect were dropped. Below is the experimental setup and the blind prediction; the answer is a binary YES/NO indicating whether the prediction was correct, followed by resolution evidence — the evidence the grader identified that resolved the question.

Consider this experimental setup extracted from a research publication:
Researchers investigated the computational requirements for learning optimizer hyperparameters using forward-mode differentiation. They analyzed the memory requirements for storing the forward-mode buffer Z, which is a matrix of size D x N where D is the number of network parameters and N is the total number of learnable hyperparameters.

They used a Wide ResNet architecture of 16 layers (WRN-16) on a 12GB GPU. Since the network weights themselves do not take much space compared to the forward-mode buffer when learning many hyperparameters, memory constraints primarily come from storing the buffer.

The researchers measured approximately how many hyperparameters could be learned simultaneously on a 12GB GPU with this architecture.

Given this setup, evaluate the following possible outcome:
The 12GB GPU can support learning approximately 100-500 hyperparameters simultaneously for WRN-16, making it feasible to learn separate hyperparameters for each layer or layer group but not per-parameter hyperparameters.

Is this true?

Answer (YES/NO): NO